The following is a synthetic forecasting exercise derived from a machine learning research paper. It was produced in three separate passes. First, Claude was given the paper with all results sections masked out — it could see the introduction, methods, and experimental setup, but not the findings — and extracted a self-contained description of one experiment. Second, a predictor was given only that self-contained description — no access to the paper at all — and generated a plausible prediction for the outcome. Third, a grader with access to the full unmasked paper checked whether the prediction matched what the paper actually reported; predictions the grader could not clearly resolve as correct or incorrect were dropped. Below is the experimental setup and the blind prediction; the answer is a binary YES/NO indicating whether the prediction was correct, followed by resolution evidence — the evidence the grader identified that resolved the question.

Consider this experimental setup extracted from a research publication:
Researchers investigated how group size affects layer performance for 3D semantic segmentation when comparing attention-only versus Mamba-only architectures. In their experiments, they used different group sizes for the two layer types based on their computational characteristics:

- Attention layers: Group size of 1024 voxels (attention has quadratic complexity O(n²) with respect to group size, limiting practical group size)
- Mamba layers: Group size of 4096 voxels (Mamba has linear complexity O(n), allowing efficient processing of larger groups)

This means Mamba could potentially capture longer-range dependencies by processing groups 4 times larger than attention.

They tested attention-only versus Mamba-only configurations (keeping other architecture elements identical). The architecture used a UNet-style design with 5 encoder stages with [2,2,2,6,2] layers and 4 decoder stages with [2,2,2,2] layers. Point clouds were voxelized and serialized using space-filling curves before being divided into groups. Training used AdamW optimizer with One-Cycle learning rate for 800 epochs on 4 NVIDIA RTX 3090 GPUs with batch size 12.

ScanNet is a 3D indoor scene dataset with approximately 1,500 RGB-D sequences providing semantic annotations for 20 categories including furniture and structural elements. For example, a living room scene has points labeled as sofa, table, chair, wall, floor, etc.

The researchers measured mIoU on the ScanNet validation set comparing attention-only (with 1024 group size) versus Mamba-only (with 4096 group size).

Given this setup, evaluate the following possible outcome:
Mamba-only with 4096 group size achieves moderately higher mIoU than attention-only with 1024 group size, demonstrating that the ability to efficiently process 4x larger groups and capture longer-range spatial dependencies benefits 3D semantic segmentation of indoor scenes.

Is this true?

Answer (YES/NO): NO